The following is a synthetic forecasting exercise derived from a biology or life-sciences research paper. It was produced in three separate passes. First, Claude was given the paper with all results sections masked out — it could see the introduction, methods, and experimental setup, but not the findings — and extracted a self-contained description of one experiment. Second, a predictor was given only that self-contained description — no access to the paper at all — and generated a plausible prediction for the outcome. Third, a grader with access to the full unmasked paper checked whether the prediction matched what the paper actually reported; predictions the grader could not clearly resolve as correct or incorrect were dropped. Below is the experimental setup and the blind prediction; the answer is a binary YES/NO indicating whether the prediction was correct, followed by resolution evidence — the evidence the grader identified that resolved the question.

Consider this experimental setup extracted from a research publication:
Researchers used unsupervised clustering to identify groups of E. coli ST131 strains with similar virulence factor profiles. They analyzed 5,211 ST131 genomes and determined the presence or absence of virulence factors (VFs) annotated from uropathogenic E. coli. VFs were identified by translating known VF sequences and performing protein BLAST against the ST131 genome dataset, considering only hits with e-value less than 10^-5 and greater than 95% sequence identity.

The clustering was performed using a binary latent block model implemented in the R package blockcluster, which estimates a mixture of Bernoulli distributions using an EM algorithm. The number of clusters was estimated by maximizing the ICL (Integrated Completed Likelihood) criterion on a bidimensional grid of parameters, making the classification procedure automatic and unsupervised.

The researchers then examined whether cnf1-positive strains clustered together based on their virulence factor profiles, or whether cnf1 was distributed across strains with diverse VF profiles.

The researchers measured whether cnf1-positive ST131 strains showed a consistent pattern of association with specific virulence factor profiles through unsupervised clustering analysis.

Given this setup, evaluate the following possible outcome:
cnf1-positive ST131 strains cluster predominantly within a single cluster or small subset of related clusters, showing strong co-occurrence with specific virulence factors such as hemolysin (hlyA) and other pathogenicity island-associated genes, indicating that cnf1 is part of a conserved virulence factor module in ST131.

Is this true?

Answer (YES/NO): YES